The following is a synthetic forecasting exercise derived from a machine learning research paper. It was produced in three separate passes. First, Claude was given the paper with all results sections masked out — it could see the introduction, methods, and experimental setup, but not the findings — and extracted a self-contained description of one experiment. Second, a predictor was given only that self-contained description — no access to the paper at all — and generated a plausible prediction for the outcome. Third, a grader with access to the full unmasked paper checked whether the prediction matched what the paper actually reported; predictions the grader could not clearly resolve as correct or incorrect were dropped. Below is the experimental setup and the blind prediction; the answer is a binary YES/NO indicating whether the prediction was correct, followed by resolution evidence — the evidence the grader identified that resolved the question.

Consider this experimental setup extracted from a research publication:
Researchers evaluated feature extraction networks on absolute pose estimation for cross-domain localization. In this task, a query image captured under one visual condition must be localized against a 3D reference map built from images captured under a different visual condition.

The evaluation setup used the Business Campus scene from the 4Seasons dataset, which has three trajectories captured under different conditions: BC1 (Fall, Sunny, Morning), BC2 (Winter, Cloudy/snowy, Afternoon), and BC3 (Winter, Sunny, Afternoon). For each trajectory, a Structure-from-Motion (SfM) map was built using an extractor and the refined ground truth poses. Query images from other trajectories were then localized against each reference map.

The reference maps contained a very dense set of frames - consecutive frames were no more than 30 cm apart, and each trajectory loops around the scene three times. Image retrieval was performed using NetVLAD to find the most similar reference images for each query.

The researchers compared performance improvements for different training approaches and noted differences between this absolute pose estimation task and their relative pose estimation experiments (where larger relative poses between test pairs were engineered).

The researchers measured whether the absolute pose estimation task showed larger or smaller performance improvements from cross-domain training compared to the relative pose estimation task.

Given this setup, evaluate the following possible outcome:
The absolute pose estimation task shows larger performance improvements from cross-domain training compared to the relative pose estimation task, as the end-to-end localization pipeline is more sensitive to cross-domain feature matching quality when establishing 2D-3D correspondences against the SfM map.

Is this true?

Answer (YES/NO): NO